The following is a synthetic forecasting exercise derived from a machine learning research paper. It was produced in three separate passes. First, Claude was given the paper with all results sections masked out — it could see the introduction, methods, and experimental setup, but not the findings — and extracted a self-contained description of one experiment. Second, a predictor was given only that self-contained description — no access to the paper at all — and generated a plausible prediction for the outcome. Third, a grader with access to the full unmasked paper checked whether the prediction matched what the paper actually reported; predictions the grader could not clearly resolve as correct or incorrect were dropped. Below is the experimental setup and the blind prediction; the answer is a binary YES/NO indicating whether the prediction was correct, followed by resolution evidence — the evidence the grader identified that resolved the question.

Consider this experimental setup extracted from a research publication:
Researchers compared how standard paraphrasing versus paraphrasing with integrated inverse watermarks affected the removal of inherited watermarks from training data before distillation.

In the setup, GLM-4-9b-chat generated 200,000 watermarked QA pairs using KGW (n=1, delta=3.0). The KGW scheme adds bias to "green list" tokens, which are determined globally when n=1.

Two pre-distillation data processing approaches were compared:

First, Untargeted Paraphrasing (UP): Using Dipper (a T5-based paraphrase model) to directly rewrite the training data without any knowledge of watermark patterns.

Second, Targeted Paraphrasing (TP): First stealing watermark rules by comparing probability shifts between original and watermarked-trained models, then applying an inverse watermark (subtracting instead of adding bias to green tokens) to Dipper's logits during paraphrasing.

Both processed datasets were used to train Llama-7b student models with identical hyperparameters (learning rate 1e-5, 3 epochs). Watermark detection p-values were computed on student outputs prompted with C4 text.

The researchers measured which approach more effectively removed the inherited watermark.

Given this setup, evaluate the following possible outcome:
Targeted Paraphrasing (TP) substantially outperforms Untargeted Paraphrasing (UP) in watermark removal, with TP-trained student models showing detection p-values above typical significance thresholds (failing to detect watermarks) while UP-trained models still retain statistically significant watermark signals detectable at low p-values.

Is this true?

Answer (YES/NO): YES